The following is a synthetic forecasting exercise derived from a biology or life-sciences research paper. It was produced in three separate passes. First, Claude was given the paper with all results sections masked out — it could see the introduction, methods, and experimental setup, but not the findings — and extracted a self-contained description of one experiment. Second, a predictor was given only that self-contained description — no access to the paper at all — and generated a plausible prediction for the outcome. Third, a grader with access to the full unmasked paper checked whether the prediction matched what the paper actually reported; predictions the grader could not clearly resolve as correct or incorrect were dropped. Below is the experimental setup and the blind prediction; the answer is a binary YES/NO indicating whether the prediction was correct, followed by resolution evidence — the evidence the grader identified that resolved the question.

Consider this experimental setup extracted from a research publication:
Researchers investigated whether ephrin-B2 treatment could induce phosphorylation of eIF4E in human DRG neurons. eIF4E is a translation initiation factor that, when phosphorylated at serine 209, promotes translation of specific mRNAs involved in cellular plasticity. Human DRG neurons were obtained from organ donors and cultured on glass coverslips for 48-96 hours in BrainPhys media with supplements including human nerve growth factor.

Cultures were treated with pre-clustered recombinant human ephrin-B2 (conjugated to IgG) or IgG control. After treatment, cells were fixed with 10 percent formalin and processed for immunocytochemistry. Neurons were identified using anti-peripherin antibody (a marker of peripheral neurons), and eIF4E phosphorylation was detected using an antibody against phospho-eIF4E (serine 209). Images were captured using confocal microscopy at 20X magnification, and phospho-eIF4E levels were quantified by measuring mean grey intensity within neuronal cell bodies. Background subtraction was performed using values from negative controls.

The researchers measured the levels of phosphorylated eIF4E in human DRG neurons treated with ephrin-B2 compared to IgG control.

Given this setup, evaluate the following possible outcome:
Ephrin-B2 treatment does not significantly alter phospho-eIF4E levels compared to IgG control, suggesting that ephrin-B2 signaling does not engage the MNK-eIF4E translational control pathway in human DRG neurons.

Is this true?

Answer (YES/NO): NO